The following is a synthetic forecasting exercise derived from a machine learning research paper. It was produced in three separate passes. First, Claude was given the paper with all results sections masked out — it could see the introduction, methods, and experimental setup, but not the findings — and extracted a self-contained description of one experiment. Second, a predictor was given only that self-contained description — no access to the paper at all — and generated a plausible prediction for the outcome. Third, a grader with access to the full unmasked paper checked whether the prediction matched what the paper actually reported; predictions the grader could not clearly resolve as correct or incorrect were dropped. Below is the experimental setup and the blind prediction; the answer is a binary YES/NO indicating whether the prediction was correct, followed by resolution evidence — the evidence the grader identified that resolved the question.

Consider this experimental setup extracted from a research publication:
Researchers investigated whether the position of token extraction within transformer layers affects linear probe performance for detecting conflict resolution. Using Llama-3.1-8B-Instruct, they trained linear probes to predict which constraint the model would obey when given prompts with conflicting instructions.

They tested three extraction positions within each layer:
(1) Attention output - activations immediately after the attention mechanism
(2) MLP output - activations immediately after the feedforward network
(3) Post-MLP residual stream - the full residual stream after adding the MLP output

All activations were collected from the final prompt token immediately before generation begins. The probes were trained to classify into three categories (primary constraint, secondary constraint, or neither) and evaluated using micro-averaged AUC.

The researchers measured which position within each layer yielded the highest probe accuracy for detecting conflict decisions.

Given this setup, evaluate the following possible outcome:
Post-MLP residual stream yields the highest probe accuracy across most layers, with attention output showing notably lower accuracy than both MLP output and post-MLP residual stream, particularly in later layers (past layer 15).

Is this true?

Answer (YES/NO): NO